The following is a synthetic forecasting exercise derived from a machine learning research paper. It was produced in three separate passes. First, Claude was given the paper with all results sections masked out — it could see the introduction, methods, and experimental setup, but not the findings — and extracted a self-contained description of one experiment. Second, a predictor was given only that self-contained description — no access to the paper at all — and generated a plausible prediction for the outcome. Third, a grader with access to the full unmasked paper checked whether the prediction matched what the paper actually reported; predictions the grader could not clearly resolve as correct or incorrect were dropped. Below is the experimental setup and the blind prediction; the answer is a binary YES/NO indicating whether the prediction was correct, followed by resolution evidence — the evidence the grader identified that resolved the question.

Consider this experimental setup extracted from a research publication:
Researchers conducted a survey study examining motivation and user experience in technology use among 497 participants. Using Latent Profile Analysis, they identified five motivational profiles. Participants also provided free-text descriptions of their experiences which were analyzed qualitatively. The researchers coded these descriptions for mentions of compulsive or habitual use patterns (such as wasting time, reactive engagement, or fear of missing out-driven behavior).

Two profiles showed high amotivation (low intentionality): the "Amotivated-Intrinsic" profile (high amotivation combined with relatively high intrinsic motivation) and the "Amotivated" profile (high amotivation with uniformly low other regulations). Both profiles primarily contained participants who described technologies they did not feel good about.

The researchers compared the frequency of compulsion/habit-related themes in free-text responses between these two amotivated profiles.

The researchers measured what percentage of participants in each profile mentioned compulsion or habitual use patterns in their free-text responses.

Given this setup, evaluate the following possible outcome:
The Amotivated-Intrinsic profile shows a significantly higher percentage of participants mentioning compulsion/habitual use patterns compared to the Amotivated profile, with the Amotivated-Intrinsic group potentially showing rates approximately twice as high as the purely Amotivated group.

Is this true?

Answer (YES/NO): NO